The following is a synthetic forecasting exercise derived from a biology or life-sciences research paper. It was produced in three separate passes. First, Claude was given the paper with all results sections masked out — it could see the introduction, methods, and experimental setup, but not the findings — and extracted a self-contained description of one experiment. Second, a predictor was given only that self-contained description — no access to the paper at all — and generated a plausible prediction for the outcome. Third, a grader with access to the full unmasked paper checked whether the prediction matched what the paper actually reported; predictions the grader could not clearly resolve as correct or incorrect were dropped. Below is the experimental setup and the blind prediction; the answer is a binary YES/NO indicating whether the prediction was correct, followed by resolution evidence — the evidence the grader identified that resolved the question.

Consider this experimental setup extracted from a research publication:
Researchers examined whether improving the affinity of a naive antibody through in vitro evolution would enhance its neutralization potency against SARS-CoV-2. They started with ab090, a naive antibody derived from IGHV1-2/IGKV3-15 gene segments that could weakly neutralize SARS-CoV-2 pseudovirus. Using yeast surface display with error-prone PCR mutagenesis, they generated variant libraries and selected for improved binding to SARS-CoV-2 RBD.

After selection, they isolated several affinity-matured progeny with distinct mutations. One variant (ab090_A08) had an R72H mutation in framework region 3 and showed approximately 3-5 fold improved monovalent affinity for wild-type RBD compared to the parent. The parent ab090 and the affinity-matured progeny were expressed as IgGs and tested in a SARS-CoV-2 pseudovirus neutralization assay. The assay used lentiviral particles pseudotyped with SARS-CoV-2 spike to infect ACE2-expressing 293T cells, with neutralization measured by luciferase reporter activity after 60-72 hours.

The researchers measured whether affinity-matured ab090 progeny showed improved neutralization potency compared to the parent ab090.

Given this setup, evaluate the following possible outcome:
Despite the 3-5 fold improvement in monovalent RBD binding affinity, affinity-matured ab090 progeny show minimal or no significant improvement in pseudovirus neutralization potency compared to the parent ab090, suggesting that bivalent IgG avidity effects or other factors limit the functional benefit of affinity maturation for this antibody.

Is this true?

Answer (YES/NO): NO